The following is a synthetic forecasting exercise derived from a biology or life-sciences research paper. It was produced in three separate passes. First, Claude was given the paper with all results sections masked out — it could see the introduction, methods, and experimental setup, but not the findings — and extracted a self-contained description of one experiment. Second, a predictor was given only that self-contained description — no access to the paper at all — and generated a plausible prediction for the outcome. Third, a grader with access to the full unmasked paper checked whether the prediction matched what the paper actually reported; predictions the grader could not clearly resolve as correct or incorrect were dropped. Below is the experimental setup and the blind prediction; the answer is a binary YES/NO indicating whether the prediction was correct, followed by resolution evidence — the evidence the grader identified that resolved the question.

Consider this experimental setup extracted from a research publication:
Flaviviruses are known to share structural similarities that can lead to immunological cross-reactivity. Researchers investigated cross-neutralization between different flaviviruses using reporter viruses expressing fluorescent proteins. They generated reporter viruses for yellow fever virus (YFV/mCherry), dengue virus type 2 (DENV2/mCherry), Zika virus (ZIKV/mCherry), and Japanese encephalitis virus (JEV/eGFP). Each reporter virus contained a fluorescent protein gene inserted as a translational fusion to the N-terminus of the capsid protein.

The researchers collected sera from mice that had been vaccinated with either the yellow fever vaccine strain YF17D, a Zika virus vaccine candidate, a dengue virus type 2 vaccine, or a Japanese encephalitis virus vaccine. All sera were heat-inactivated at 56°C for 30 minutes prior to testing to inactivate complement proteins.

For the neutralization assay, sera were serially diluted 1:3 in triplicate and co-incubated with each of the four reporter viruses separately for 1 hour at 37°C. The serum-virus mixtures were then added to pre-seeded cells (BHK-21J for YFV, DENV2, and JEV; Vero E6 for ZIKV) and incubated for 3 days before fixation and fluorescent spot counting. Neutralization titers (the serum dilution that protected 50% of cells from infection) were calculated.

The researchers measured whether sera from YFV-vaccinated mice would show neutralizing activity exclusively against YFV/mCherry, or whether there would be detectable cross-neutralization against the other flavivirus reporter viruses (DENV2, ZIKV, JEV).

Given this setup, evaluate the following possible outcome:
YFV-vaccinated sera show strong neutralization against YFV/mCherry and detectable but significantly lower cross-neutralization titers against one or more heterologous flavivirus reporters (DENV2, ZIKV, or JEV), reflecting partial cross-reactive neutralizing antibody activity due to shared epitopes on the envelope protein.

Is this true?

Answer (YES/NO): NO